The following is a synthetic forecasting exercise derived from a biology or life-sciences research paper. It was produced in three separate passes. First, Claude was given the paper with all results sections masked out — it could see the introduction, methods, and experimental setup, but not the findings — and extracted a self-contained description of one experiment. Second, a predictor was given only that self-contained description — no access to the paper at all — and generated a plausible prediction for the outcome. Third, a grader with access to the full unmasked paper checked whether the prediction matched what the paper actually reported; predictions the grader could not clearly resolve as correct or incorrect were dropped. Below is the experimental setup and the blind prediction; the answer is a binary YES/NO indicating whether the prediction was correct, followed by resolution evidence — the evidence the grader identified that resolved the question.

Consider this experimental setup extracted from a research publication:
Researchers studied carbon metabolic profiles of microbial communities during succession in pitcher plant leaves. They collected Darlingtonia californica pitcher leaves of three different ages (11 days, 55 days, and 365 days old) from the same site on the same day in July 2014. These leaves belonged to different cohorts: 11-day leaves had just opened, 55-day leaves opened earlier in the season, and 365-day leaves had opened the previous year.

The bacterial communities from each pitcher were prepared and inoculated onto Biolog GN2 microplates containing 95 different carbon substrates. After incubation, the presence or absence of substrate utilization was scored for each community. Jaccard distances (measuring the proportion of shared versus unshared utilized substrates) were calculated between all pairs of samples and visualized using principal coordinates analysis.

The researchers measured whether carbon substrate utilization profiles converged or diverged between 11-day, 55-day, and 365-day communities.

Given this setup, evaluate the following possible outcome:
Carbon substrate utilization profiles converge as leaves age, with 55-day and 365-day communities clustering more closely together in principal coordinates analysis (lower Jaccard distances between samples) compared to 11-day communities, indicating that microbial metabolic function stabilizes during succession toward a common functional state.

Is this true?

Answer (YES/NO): NO